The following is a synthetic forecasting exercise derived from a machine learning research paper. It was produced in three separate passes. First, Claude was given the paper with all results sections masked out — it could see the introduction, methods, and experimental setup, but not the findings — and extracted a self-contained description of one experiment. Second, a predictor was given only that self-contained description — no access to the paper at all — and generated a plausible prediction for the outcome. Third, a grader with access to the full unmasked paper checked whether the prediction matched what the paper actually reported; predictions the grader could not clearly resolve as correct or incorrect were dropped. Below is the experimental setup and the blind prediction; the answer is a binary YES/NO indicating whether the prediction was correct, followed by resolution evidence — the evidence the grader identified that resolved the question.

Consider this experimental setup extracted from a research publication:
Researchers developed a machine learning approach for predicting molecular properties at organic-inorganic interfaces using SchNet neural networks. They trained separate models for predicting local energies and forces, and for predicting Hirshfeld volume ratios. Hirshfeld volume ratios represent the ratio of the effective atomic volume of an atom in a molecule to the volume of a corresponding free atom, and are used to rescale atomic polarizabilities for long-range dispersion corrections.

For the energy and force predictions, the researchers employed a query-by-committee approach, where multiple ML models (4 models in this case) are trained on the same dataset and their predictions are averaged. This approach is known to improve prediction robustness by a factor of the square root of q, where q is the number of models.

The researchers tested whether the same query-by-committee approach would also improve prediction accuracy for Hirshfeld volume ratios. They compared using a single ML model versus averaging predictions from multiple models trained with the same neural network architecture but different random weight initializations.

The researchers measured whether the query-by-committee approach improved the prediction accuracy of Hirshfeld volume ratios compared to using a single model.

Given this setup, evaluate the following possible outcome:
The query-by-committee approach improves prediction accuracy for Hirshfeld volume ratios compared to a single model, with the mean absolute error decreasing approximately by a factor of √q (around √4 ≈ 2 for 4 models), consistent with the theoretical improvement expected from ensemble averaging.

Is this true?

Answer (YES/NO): NO